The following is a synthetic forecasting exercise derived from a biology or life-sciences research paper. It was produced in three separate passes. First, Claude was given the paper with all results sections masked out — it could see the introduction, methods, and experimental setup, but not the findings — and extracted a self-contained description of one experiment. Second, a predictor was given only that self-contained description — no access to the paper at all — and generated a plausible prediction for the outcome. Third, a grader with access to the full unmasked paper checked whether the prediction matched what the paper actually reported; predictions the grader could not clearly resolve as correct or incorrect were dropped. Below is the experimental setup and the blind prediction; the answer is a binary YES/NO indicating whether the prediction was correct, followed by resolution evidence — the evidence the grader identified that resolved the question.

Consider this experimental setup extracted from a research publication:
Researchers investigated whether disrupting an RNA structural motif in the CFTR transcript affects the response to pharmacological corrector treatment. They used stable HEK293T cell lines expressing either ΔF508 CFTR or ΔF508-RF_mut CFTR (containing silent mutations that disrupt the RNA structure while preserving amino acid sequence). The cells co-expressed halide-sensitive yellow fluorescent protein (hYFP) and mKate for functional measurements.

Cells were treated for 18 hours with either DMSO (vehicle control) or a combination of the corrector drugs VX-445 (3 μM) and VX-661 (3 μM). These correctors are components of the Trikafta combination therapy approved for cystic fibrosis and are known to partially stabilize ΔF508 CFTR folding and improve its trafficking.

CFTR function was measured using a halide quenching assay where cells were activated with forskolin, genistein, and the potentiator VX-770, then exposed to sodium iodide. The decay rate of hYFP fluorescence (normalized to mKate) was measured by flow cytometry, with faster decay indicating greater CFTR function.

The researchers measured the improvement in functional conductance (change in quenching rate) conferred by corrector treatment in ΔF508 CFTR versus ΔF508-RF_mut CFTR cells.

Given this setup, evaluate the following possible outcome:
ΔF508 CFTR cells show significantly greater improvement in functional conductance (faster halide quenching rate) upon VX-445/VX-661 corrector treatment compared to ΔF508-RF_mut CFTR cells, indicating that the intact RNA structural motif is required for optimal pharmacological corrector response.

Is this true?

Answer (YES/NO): NO